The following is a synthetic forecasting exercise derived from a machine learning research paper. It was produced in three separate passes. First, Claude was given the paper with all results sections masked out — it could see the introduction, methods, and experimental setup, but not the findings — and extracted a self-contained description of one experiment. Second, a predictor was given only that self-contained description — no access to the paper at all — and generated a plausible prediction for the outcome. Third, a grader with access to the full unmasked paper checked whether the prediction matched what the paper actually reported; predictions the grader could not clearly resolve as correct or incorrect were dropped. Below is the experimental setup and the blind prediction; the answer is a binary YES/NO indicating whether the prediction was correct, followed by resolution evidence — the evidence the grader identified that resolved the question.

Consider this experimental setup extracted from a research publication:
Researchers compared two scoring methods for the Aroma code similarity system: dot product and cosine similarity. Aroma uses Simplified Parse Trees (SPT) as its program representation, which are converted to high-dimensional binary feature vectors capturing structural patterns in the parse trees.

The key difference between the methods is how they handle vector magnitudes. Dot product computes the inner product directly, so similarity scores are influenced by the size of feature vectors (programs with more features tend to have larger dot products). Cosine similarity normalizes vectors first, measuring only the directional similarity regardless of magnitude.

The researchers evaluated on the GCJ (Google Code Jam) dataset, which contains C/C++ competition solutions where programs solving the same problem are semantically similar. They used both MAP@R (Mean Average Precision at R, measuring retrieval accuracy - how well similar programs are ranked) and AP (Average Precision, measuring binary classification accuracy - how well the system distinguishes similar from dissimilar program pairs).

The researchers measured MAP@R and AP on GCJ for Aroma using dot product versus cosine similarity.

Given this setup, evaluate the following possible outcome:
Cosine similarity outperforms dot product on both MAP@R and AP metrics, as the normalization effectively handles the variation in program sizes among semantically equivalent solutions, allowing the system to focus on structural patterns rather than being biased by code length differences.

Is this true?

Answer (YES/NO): NO